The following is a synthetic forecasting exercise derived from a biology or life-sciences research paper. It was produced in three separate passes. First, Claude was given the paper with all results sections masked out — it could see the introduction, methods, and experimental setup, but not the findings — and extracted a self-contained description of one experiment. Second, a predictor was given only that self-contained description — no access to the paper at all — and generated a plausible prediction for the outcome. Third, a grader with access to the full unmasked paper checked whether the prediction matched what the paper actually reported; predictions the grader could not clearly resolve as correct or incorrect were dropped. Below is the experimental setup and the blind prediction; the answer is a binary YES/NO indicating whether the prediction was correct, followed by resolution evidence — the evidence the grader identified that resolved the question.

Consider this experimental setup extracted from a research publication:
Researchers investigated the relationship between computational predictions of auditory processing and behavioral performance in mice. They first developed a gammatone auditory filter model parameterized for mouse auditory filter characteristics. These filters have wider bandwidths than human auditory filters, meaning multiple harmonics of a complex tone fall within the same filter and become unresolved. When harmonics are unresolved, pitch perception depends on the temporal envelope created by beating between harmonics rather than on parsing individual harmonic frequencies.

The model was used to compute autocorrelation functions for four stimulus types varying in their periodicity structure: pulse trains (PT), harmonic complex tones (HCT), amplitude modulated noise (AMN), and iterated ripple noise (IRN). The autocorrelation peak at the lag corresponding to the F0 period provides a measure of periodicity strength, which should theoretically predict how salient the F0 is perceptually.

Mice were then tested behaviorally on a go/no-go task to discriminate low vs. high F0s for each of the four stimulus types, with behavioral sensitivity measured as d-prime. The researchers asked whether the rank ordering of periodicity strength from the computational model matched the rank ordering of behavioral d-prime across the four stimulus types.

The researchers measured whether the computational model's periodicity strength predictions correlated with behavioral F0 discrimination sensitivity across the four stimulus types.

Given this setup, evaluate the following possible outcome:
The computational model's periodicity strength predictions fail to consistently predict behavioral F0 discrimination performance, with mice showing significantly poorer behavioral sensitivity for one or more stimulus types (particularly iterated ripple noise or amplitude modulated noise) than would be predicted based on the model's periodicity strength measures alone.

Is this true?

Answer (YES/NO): NO